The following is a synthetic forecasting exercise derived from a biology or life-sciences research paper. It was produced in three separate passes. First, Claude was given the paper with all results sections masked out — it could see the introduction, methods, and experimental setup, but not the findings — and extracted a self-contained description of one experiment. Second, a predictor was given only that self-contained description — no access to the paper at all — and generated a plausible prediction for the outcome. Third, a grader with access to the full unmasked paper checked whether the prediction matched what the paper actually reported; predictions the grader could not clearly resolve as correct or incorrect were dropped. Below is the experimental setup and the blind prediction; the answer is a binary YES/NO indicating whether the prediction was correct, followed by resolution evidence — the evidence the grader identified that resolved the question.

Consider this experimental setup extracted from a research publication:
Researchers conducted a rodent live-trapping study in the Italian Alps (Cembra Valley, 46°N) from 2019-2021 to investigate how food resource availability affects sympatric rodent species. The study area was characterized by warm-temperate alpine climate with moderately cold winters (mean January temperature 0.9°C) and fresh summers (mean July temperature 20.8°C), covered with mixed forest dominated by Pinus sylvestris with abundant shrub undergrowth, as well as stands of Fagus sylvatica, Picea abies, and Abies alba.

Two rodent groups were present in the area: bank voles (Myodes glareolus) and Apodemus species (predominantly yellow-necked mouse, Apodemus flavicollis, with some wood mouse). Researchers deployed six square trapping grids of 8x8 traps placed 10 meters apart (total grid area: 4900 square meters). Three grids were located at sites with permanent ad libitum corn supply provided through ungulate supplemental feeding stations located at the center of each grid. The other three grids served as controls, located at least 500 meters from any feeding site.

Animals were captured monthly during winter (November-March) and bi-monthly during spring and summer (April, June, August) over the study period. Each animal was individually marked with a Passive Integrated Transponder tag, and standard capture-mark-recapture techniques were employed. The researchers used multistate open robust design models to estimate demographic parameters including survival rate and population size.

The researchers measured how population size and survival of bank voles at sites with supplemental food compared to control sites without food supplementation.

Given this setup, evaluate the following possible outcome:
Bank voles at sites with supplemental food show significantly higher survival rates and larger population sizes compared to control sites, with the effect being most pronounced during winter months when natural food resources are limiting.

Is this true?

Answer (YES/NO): NO